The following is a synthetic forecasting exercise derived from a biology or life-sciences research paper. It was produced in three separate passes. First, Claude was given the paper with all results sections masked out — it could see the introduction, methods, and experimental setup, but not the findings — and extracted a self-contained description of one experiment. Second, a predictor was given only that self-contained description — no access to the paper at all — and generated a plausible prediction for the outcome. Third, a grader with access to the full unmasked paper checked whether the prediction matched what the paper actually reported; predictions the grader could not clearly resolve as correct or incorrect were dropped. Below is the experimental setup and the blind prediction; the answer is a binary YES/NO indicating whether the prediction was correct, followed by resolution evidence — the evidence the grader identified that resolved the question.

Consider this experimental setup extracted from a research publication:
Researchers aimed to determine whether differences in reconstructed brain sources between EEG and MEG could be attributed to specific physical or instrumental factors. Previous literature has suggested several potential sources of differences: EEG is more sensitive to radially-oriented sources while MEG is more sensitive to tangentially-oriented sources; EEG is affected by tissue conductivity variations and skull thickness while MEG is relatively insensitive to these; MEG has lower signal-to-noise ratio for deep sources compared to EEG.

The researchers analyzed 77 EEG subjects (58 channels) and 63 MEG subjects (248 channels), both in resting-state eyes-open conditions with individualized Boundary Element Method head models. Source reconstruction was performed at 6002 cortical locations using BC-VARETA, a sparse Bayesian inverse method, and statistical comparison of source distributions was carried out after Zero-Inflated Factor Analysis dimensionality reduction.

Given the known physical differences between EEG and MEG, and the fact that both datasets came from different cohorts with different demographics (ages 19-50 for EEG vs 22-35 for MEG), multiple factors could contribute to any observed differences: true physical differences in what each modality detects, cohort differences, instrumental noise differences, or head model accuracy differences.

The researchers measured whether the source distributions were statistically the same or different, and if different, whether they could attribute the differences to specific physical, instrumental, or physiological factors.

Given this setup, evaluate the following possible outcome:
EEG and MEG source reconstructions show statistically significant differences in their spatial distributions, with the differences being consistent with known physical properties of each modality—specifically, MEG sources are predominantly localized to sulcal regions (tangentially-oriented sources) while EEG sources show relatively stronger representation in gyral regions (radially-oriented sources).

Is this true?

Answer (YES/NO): NO